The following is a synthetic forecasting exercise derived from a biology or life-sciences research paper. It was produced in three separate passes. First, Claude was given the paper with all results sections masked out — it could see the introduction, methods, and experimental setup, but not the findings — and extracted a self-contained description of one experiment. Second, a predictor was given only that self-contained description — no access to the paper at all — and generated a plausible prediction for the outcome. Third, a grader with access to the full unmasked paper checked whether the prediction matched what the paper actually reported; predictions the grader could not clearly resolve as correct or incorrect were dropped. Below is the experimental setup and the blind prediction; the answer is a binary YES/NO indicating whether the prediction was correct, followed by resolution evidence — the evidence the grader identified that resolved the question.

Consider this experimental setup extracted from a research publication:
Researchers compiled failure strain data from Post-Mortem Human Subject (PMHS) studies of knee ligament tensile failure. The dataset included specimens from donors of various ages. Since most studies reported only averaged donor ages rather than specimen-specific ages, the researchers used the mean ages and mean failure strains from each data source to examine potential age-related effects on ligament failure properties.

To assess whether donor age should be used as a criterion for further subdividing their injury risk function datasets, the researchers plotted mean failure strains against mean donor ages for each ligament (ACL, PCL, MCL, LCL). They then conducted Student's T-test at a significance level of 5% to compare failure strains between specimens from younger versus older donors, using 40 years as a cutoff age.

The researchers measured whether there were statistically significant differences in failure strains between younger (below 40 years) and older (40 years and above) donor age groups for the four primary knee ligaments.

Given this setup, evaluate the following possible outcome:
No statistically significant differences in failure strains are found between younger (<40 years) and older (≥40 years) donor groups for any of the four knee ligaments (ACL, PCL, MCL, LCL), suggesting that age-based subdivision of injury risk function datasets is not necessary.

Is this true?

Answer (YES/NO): YES